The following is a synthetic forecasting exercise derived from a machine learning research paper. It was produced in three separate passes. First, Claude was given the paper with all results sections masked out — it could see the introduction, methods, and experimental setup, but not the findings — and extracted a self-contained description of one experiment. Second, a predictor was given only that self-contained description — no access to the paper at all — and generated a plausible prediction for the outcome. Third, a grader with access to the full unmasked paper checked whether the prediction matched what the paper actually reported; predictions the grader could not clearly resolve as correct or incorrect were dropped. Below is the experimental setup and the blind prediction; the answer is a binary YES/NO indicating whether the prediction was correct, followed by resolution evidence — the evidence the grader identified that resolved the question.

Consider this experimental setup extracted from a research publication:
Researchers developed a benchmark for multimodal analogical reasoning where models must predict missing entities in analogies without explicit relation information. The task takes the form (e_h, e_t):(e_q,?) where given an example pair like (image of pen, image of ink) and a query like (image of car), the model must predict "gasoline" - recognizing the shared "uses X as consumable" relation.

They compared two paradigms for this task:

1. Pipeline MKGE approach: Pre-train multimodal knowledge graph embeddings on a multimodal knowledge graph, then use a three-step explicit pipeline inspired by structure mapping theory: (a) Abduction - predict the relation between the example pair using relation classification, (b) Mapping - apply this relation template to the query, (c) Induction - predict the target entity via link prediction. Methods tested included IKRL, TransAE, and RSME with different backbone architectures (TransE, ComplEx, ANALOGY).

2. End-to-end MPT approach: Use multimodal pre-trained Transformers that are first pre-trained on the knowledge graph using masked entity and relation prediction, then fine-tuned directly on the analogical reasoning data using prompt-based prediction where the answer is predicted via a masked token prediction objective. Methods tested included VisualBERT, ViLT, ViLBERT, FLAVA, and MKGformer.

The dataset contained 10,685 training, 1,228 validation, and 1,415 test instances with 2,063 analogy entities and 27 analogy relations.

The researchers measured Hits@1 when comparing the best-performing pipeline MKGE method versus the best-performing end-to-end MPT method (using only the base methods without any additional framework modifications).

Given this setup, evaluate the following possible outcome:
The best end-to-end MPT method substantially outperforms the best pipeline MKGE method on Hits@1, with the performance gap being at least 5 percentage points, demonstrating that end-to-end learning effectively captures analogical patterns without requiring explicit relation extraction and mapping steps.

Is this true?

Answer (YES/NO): NO